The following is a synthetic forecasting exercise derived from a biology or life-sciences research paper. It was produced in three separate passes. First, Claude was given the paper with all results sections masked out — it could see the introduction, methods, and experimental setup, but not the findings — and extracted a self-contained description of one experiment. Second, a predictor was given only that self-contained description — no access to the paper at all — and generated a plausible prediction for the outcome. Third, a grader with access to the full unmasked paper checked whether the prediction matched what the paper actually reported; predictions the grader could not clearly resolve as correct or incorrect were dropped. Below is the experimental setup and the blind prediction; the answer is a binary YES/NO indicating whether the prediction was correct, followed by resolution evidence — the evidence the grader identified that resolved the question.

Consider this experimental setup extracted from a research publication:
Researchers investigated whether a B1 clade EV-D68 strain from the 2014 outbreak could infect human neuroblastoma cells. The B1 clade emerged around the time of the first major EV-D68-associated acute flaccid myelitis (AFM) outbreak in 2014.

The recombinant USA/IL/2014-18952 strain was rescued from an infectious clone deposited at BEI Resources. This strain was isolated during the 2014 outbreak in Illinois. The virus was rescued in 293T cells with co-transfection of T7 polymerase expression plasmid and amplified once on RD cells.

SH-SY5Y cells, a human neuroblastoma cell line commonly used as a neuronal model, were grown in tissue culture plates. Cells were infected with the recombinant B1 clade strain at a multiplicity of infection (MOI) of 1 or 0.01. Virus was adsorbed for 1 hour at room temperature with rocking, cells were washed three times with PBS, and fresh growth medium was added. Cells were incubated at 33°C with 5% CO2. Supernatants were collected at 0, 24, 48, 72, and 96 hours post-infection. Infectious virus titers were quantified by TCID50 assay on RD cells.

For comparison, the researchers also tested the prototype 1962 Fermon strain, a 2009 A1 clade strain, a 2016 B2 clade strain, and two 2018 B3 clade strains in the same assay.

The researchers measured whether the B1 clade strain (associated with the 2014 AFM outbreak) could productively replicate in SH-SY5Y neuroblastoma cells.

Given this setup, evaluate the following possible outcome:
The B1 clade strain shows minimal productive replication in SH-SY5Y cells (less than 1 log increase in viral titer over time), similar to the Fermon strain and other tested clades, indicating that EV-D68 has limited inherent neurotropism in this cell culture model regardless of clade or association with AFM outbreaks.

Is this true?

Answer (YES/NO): NO